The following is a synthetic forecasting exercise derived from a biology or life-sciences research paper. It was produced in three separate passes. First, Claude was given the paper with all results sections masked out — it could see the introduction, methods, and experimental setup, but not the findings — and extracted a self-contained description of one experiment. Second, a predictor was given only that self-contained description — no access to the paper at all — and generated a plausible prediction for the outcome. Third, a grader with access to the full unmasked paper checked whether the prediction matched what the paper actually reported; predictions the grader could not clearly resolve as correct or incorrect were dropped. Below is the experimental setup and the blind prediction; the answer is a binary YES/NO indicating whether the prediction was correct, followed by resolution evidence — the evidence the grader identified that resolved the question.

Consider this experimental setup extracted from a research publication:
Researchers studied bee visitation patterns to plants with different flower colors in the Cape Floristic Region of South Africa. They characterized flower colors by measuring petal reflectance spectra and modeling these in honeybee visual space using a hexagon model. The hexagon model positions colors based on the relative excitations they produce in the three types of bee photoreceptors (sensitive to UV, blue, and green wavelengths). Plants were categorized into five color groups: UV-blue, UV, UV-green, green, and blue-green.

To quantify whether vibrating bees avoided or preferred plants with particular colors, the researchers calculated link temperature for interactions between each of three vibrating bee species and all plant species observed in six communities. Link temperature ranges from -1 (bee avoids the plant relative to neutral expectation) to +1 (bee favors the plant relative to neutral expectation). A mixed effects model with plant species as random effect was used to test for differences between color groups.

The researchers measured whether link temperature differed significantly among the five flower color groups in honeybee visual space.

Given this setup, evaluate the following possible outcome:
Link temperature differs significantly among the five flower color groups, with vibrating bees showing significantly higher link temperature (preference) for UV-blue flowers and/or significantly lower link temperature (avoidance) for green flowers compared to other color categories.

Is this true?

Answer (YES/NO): NO